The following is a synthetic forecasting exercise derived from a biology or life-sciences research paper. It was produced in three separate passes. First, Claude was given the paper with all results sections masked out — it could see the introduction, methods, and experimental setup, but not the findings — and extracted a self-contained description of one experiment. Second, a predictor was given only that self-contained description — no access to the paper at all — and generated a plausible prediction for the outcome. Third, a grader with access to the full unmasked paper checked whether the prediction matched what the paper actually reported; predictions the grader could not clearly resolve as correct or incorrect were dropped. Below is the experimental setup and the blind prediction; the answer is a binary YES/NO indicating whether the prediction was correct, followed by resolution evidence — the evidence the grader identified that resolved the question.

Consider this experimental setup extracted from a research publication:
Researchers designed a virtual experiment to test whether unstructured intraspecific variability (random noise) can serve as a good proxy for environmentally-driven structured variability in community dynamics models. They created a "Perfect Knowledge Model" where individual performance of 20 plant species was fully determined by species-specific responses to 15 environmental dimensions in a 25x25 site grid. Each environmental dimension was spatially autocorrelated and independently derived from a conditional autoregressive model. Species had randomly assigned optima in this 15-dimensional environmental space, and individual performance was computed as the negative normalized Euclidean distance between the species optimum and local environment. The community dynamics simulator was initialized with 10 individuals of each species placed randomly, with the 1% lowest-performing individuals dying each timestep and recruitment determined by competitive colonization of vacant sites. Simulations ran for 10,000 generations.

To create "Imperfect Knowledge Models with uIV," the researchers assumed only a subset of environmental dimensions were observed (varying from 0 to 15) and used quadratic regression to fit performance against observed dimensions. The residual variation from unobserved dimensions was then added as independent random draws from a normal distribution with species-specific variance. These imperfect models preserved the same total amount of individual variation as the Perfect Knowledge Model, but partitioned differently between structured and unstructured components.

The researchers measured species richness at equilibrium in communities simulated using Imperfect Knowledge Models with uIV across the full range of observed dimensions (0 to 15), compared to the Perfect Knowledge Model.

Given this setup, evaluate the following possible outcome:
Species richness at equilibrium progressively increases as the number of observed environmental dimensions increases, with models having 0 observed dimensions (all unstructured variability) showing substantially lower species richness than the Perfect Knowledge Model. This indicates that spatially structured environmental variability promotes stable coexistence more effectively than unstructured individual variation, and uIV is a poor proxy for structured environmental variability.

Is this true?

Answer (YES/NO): YES